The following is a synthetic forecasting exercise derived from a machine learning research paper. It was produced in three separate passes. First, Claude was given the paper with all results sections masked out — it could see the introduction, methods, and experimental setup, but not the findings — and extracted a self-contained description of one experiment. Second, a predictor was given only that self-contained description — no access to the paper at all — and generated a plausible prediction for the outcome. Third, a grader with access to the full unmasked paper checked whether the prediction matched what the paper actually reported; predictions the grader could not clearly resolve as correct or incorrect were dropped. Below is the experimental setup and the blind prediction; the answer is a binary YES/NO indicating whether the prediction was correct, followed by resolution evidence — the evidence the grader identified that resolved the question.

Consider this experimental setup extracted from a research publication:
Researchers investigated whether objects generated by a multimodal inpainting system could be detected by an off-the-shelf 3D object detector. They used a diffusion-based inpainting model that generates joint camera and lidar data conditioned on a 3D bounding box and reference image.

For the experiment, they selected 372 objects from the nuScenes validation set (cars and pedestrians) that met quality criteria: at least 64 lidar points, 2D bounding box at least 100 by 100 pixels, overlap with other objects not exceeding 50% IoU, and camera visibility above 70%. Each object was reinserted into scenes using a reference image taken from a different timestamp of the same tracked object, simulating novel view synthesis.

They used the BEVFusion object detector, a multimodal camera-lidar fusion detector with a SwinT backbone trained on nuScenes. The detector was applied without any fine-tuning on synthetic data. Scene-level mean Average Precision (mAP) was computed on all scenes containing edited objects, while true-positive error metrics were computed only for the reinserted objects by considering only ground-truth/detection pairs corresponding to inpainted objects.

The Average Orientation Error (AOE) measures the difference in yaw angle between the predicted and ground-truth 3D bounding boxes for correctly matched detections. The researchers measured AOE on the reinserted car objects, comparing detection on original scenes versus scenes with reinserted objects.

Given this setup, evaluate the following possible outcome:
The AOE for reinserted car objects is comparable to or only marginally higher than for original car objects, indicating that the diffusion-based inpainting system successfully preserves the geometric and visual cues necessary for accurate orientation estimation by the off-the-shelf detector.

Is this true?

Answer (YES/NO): NO